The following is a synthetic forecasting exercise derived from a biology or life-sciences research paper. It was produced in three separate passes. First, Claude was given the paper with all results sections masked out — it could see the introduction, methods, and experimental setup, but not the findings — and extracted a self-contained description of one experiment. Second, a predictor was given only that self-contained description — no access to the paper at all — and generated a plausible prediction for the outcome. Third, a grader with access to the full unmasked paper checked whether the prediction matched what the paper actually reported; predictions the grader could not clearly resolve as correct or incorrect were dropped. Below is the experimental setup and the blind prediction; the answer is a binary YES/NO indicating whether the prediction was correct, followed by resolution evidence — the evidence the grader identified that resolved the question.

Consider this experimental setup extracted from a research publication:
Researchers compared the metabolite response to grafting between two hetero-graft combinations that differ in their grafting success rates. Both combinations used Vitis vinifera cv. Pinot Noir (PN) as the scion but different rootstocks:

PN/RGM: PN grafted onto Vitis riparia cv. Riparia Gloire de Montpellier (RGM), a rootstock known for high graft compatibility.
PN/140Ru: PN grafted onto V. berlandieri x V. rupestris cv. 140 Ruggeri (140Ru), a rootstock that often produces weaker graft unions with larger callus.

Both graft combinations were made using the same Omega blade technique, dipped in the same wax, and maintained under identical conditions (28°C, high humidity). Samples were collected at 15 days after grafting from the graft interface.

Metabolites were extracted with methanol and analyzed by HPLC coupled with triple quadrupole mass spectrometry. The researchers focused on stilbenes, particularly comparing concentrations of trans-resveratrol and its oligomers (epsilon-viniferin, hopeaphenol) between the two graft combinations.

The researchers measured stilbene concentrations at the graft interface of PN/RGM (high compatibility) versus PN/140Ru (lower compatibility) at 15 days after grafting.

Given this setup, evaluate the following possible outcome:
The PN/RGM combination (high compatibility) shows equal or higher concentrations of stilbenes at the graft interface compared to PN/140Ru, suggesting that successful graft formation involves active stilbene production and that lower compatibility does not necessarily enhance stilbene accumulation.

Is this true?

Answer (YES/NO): NO